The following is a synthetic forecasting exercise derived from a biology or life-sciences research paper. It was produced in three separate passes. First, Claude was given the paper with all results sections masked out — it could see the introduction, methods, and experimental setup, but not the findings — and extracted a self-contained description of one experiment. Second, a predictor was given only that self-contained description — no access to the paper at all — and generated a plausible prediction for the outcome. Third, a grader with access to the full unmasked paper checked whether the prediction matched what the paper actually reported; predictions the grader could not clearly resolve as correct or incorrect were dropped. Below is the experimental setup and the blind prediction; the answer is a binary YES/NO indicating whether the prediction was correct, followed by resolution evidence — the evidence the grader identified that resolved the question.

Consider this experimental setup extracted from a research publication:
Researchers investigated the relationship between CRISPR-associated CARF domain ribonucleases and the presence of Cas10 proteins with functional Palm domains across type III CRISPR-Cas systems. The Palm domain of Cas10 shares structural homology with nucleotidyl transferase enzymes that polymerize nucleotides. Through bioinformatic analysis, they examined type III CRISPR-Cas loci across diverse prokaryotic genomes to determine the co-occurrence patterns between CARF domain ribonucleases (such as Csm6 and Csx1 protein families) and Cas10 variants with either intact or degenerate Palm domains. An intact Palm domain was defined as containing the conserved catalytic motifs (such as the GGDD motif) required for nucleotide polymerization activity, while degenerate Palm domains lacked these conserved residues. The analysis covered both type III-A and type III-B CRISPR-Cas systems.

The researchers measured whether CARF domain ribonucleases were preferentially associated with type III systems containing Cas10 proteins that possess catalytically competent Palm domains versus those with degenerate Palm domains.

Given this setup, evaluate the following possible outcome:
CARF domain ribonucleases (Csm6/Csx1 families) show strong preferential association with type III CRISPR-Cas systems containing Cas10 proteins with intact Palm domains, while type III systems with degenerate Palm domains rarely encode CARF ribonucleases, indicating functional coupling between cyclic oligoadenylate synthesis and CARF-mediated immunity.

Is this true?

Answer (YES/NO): YES